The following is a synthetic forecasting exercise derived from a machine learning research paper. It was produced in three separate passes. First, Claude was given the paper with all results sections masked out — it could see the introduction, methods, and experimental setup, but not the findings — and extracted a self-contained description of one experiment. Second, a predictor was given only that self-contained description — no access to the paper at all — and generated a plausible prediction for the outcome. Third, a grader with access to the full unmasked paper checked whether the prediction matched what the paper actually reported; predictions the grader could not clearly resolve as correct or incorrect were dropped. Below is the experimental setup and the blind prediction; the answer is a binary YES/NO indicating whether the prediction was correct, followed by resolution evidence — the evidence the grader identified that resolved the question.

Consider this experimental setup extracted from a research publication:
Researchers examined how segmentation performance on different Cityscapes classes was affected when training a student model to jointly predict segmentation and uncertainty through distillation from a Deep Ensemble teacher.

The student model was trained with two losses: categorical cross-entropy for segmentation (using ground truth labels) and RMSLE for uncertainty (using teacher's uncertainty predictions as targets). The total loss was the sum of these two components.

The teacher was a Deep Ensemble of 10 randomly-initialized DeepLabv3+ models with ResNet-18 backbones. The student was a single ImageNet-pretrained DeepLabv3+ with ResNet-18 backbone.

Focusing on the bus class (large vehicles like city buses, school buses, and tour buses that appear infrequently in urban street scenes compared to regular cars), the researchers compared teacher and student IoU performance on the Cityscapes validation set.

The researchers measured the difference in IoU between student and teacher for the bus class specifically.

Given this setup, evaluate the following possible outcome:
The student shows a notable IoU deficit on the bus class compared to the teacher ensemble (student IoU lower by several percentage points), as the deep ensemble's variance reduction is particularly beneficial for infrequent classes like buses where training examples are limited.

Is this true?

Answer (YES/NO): NO